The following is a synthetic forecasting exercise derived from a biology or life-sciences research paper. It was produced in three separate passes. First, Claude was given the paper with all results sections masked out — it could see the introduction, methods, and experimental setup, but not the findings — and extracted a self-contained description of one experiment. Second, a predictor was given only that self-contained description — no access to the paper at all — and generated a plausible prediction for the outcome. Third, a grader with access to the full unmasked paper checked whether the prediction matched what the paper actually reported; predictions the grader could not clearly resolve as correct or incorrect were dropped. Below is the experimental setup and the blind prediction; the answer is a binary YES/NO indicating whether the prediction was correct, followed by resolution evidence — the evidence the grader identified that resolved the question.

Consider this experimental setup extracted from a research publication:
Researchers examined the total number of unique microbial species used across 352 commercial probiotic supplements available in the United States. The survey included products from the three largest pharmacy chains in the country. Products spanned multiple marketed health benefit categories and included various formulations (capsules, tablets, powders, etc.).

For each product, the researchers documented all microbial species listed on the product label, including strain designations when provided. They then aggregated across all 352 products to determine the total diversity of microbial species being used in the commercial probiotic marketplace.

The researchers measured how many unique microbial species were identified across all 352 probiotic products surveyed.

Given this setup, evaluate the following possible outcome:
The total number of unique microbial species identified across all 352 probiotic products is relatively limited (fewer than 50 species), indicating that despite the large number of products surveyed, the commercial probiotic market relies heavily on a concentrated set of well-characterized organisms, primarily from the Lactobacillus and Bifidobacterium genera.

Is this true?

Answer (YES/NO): YES